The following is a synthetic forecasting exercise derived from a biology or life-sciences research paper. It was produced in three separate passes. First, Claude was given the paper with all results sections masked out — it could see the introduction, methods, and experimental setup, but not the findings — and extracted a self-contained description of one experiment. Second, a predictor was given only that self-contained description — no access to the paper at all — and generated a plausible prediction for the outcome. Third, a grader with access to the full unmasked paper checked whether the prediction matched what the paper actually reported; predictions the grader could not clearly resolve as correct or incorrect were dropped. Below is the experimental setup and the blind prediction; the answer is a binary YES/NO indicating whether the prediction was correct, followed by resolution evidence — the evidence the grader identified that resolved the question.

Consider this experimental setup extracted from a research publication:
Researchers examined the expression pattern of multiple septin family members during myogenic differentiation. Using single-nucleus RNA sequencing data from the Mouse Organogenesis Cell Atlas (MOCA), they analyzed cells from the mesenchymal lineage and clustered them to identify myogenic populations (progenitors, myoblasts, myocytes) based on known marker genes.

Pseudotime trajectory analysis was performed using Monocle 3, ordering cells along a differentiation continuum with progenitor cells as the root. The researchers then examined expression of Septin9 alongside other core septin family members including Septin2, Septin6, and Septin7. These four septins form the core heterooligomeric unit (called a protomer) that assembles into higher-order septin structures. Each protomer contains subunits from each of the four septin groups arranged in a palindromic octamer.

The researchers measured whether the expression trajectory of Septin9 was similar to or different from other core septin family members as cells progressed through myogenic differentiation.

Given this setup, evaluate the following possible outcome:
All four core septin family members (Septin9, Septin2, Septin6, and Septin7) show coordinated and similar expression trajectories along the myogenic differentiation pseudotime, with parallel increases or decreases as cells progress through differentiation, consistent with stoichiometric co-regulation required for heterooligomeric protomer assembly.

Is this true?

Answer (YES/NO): NO